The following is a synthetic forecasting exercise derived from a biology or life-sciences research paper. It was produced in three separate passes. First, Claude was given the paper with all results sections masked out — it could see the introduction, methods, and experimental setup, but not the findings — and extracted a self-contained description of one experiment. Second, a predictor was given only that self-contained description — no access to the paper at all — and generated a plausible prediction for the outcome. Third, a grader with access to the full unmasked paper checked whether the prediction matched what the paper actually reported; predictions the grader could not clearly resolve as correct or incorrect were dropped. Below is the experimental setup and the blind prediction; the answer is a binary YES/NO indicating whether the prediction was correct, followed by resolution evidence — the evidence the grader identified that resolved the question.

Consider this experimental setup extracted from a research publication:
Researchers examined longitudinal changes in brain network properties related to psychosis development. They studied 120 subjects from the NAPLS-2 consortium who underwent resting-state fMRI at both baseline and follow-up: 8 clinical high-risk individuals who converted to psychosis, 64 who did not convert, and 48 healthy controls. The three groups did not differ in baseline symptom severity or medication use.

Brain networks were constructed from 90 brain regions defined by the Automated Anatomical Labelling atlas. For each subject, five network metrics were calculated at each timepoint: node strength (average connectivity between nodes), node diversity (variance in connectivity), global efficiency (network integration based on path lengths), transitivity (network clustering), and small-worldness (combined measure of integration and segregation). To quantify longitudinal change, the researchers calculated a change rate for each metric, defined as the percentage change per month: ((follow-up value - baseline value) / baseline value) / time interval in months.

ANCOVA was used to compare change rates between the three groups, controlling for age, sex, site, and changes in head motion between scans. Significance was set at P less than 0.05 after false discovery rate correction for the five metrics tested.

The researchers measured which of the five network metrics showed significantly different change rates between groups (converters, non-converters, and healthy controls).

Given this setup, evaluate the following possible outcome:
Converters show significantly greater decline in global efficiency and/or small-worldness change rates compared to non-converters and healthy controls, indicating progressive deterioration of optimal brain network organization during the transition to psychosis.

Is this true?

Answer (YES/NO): NO